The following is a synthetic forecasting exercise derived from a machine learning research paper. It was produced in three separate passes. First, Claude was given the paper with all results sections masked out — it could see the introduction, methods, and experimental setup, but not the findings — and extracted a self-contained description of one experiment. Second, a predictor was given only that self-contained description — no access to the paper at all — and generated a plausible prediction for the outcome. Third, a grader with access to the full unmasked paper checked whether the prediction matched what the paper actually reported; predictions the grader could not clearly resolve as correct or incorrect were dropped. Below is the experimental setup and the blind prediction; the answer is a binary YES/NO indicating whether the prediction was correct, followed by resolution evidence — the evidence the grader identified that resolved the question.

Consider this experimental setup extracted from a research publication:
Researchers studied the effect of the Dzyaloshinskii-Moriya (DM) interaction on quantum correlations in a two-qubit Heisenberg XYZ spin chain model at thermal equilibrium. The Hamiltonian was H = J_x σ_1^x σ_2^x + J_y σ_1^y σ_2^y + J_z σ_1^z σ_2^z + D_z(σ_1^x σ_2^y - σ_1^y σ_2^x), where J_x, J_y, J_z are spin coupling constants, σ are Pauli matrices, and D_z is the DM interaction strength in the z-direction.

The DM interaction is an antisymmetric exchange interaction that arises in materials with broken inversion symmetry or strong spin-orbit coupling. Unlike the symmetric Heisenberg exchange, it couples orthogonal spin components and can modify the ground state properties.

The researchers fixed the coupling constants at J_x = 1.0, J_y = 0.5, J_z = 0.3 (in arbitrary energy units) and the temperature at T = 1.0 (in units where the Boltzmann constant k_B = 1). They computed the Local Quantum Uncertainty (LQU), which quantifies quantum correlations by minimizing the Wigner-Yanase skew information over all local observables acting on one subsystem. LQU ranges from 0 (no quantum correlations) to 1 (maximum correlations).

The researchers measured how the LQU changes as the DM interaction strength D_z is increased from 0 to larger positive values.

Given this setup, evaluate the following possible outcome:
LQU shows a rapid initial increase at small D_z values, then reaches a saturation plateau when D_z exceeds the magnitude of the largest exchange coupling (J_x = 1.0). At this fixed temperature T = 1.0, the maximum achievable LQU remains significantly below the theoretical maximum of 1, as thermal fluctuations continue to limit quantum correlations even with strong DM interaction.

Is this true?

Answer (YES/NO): NO